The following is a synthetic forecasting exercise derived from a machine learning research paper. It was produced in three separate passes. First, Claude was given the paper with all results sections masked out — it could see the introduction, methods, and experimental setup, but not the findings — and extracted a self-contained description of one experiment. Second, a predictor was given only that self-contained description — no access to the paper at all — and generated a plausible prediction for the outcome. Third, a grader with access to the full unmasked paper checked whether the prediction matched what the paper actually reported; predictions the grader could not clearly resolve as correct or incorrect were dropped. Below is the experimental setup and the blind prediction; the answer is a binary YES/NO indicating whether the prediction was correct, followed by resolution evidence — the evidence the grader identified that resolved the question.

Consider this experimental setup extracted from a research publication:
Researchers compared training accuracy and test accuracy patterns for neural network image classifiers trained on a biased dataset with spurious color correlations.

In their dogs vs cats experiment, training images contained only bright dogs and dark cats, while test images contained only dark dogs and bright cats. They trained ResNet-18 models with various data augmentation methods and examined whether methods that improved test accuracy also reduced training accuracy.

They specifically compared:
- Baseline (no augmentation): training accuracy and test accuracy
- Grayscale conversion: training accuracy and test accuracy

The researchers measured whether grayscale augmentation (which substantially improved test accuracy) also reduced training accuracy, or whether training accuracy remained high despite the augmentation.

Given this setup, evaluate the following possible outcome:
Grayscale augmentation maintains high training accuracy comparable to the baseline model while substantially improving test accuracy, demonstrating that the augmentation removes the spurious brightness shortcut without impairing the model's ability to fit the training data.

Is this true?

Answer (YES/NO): YES